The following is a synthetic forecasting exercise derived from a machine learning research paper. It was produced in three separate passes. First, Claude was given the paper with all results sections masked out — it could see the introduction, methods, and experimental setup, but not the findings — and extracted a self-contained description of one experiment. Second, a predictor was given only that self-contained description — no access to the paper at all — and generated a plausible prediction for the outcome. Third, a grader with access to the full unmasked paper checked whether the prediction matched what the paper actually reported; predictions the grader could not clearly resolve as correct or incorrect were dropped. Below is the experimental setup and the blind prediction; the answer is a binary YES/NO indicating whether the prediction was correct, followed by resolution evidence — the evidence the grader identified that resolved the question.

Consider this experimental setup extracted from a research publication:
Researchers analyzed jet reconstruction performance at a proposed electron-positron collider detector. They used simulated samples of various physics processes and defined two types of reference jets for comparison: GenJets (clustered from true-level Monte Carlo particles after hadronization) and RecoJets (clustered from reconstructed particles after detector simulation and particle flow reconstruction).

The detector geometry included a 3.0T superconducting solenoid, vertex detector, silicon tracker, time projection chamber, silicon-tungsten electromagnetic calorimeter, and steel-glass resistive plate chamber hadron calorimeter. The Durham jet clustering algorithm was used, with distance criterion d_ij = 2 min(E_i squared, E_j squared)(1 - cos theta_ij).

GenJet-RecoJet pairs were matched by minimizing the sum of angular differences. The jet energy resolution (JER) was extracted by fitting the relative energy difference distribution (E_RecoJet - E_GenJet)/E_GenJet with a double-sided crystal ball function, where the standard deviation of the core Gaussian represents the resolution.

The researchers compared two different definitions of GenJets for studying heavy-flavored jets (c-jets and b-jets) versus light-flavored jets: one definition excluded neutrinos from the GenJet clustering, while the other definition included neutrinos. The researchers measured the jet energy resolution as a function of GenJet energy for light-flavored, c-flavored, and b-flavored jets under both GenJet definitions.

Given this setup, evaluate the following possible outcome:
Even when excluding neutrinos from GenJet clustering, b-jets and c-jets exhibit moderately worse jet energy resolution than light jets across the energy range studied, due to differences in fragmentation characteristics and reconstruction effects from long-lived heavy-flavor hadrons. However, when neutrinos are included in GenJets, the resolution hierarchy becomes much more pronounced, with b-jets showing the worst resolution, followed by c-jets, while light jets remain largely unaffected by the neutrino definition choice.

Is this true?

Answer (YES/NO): NO